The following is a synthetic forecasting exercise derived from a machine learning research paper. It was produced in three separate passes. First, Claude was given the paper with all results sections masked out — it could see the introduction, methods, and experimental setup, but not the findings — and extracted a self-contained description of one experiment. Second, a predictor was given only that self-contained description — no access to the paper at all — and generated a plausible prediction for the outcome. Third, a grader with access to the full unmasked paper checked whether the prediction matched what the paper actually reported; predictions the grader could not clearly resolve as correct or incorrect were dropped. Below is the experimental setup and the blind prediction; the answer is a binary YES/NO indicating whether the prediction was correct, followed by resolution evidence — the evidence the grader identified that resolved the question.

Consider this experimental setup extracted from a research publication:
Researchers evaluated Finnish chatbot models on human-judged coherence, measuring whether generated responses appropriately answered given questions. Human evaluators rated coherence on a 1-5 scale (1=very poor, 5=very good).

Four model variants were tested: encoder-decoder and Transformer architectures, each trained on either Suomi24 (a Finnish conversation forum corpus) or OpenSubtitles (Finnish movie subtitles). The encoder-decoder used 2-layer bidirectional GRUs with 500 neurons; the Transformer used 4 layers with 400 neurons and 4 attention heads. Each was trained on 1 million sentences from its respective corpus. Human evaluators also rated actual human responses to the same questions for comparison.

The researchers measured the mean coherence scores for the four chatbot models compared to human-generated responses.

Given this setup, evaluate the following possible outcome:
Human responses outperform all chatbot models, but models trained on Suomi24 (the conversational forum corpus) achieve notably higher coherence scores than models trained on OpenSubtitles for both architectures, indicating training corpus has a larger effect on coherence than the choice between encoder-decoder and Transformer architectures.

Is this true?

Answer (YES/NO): NO